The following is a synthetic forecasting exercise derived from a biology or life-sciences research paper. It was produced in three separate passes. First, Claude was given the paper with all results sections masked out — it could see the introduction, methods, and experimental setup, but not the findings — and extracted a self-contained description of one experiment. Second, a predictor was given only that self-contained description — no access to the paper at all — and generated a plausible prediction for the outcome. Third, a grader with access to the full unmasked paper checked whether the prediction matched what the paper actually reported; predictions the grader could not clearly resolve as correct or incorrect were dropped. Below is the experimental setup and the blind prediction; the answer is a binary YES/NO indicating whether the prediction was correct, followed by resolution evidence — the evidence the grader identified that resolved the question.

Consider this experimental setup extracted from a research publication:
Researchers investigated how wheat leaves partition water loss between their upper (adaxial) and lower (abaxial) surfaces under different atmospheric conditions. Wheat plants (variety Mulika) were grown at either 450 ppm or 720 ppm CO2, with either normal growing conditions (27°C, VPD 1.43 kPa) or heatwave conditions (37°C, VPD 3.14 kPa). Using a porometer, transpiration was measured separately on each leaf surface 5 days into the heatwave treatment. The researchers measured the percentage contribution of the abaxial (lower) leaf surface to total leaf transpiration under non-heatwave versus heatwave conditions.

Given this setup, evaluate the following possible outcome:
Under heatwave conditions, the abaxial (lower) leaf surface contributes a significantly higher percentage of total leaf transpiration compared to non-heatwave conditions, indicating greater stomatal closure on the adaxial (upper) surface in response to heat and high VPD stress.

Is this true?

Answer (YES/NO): NO